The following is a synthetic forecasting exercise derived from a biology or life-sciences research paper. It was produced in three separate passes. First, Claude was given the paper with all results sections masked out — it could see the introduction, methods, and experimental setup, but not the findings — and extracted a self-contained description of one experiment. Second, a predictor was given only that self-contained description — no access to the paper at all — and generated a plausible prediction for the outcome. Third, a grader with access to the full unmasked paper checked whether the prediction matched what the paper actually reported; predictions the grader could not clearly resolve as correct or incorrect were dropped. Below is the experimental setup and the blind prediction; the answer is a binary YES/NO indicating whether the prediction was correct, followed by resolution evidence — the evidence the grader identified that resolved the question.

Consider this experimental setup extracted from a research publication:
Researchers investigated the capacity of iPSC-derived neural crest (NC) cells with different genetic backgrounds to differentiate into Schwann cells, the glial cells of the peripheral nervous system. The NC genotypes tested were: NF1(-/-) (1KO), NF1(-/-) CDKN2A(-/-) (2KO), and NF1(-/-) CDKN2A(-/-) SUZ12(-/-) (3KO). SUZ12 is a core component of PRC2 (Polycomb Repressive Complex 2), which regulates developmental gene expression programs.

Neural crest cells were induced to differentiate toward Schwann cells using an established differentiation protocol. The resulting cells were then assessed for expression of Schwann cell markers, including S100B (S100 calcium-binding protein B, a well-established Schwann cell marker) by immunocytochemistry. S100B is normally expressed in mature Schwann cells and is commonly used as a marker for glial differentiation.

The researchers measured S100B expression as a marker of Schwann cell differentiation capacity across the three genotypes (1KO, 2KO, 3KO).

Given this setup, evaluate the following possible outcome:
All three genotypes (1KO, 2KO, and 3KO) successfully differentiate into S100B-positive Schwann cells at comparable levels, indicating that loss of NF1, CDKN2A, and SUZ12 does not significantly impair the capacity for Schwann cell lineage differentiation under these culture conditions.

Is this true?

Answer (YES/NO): NO